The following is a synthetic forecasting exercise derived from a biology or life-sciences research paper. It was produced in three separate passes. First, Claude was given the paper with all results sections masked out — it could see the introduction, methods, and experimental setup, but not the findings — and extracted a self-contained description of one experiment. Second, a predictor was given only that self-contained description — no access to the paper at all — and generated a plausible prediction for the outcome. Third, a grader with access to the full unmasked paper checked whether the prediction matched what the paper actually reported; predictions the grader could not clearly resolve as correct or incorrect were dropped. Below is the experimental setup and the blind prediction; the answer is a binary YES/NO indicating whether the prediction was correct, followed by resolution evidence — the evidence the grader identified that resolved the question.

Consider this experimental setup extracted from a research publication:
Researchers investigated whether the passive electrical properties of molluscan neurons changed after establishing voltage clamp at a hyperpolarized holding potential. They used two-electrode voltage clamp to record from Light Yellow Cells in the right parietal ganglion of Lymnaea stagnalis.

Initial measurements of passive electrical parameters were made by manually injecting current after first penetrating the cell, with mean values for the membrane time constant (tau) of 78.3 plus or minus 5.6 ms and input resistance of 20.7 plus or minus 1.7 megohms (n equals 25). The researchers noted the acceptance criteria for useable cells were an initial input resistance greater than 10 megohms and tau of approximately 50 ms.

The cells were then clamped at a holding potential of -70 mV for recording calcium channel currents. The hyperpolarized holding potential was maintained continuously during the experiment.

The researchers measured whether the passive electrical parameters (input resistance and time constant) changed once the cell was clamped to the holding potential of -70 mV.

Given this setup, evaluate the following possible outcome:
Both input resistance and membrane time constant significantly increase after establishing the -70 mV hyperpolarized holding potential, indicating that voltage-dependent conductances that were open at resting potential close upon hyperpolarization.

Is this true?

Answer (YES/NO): YES